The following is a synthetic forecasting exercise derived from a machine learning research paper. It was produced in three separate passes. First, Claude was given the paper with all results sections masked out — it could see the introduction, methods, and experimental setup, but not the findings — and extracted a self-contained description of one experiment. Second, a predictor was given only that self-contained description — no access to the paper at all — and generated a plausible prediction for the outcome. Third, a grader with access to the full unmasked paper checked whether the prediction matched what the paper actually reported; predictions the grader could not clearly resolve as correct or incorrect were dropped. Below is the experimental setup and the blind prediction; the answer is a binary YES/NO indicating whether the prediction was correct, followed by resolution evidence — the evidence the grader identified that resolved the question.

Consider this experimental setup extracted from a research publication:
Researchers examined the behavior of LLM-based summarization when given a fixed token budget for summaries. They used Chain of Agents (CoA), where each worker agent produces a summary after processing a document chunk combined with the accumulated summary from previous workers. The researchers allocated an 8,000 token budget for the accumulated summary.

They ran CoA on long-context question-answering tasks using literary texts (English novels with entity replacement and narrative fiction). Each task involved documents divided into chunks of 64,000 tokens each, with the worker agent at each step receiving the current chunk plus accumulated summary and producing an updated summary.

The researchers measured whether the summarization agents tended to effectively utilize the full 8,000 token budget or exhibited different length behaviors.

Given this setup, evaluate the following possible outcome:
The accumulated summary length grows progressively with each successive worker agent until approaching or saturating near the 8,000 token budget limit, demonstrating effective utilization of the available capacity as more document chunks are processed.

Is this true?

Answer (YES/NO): NO